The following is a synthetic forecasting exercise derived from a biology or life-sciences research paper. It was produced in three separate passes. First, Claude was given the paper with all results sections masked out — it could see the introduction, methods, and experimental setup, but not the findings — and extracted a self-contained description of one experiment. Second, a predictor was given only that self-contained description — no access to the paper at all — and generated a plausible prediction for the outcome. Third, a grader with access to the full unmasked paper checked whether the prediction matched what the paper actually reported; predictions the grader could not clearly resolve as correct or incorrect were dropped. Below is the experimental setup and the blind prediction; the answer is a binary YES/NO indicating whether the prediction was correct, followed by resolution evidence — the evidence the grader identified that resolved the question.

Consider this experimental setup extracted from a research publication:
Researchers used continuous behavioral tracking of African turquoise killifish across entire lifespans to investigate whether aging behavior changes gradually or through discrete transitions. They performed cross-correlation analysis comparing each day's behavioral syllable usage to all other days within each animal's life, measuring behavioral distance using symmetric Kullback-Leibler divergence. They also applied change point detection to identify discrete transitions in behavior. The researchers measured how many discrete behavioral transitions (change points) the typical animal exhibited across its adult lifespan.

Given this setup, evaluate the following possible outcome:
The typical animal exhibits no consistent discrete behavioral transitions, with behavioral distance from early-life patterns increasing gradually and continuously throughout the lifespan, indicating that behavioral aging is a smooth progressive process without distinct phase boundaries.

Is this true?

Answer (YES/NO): NO